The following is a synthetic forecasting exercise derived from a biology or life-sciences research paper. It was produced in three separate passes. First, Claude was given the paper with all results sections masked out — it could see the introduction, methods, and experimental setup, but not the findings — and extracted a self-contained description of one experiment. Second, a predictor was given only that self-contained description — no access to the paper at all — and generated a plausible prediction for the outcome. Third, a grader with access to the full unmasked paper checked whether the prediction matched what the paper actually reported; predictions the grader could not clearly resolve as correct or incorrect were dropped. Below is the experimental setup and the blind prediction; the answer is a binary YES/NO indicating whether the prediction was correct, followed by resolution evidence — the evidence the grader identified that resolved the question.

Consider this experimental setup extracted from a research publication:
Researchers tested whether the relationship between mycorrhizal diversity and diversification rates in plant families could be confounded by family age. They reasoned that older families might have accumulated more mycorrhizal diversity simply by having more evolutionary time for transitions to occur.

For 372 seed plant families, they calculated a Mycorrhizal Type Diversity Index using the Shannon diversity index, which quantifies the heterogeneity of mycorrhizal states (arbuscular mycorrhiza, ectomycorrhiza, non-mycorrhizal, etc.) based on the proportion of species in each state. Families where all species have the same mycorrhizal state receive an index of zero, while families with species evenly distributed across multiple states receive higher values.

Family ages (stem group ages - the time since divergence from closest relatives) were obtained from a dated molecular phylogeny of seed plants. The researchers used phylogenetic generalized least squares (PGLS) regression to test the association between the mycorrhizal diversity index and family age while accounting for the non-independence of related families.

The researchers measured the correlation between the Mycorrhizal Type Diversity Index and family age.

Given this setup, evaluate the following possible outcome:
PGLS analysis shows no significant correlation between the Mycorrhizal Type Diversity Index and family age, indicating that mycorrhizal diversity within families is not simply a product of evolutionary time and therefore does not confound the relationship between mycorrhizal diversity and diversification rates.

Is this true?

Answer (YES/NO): YES